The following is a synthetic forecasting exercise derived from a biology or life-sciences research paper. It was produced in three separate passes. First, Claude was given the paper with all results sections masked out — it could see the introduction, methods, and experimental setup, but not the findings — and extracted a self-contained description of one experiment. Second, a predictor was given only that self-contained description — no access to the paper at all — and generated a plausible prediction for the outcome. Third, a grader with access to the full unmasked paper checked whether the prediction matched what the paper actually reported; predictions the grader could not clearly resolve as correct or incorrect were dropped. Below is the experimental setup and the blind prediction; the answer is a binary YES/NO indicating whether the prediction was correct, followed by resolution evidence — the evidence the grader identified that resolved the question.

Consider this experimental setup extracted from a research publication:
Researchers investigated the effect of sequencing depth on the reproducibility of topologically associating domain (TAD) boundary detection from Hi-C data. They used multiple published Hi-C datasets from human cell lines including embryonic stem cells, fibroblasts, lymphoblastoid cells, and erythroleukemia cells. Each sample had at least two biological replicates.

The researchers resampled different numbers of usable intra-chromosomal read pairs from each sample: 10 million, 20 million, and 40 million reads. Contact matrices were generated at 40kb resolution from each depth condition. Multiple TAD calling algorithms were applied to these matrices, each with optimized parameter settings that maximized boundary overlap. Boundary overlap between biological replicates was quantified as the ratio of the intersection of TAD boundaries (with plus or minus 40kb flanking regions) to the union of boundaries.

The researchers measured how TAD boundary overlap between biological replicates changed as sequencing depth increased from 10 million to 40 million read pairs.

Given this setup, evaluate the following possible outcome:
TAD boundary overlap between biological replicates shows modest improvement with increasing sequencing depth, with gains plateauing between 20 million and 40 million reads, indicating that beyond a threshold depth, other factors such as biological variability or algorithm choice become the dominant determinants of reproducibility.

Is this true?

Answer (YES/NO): NO